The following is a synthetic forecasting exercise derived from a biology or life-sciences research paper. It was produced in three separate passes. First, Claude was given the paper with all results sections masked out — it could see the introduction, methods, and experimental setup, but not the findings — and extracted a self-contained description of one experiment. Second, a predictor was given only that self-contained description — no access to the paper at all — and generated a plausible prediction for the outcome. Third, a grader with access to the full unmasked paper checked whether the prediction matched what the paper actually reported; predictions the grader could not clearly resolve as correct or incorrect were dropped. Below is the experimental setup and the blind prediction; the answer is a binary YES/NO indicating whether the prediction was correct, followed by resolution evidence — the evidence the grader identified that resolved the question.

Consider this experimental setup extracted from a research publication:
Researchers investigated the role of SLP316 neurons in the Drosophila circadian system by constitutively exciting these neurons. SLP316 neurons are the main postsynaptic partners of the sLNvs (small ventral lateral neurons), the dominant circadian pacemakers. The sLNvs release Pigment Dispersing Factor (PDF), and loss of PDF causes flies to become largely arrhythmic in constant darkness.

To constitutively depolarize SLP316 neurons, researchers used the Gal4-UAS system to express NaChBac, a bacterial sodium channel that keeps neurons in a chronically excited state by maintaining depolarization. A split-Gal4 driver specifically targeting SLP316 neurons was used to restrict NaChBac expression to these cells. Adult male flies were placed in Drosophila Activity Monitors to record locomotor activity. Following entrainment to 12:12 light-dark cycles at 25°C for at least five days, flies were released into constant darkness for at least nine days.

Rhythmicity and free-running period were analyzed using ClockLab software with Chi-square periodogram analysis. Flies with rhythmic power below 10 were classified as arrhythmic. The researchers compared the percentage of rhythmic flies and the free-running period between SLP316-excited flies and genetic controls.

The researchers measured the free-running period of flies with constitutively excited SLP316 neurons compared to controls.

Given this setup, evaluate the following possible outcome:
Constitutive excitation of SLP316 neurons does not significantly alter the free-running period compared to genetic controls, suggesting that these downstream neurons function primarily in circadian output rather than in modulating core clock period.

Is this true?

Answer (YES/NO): NO